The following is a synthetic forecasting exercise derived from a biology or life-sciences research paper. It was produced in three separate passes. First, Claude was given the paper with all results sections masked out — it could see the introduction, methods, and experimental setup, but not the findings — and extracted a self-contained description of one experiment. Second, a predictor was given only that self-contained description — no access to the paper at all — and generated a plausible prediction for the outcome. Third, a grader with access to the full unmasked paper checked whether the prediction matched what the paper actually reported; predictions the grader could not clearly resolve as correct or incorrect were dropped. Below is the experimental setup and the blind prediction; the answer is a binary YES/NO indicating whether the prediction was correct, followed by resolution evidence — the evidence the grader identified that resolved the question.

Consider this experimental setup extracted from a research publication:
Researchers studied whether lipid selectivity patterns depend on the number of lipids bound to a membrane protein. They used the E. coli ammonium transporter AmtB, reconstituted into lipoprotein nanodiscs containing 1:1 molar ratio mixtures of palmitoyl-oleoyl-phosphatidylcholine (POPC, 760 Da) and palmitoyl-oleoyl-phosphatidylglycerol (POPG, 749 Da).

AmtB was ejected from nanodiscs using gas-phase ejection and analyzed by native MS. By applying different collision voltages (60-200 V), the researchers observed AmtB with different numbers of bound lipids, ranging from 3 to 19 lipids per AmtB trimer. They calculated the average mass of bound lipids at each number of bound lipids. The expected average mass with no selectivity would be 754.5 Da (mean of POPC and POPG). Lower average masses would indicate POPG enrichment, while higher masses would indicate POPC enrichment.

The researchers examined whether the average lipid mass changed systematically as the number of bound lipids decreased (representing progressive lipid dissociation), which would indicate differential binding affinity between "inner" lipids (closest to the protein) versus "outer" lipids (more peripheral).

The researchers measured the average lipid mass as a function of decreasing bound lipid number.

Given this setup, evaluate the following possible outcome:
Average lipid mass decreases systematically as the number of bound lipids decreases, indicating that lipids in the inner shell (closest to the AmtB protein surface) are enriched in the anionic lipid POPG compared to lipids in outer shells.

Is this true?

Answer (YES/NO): NO